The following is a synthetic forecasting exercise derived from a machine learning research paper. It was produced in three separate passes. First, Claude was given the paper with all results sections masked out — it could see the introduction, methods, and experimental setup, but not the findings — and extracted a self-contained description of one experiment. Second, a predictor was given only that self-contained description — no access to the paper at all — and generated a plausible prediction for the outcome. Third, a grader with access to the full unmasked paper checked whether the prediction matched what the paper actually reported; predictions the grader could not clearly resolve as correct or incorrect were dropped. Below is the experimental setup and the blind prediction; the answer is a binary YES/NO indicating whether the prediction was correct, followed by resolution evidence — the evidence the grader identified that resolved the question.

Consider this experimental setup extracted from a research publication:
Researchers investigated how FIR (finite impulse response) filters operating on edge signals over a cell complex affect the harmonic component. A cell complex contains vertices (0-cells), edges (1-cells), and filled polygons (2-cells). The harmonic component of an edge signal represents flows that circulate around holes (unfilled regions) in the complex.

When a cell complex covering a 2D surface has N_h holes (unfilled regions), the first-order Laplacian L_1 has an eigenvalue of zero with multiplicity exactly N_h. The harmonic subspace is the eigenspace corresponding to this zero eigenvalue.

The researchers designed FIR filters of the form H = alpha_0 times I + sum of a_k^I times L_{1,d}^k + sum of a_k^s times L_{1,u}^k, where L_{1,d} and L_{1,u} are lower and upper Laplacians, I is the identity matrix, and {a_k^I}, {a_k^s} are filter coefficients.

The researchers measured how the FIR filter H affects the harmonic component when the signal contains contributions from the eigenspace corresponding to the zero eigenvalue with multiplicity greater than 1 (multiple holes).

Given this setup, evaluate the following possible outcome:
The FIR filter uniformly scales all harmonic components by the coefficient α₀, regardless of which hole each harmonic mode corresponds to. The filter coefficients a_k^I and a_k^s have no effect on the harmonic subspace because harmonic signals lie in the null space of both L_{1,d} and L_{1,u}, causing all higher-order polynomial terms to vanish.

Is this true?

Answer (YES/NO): YES